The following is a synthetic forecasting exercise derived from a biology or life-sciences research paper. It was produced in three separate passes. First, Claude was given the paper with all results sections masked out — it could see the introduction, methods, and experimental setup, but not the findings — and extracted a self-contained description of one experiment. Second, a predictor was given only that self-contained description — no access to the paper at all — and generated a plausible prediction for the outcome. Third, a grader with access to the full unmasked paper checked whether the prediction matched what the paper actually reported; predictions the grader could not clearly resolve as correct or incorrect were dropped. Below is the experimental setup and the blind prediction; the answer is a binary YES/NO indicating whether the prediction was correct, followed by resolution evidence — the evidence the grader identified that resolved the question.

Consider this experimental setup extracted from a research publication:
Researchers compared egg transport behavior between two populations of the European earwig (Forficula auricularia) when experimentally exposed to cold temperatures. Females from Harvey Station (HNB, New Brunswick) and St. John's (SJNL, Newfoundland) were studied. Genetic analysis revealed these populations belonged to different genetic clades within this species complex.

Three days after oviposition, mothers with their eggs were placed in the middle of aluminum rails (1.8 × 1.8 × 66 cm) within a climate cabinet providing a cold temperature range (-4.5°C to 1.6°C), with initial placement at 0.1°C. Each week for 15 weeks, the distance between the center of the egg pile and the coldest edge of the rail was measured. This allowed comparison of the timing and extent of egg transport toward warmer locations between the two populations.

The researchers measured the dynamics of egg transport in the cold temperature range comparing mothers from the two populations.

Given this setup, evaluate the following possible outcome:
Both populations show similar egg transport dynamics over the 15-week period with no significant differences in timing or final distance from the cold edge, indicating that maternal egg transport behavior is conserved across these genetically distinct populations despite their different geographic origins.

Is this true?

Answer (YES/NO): NO